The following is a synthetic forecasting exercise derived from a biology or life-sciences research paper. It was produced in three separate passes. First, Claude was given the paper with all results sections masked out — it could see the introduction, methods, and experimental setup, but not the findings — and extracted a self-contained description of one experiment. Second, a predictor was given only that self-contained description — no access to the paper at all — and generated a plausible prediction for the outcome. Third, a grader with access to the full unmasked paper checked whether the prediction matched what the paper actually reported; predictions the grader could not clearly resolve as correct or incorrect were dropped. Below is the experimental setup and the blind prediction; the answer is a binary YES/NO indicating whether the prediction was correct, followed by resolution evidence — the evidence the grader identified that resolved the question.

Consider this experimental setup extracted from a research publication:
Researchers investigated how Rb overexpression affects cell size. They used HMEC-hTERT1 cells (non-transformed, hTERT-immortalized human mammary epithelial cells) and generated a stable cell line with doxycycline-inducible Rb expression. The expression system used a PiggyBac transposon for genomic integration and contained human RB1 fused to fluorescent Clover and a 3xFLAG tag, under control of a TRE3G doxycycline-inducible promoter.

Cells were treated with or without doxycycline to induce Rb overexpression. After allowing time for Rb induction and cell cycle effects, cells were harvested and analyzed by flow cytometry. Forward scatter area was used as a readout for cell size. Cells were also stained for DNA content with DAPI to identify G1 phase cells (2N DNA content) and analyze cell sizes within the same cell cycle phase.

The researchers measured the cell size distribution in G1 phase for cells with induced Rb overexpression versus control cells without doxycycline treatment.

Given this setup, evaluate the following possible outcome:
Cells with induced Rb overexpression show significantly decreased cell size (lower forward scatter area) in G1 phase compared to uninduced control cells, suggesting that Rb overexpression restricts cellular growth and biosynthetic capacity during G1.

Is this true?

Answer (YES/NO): NO